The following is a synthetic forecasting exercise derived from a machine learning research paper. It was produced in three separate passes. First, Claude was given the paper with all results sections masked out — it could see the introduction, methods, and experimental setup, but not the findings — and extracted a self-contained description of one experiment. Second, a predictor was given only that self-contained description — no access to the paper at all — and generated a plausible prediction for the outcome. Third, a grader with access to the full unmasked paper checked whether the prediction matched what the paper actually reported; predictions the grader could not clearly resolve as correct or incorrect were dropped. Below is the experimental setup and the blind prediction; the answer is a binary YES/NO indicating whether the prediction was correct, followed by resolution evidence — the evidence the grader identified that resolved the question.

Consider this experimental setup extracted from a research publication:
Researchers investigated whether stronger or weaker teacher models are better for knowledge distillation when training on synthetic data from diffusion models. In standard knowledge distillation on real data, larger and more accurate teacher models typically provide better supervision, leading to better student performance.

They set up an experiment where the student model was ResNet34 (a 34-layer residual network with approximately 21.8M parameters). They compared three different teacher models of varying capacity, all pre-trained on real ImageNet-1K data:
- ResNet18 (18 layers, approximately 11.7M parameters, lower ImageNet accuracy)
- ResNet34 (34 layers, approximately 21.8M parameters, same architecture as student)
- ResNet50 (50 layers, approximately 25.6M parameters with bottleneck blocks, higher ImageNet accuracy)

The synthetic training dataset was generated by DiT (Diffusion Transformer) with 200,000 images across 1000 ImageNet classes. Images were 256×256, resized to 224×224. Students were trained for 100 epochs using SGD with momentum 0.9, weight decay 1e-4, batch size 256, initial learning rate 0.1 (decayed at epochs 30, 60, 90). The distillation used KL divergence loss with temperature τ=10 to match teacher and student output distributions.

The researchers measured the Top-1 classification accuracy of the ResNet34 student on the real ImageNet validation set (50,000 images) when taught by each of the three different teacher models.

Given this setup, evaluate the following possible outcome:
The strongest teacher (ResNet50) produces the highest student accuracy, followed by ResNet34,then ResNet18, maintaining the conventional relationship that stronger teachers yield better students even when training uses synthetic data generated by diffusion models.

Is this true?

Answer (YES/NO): NO